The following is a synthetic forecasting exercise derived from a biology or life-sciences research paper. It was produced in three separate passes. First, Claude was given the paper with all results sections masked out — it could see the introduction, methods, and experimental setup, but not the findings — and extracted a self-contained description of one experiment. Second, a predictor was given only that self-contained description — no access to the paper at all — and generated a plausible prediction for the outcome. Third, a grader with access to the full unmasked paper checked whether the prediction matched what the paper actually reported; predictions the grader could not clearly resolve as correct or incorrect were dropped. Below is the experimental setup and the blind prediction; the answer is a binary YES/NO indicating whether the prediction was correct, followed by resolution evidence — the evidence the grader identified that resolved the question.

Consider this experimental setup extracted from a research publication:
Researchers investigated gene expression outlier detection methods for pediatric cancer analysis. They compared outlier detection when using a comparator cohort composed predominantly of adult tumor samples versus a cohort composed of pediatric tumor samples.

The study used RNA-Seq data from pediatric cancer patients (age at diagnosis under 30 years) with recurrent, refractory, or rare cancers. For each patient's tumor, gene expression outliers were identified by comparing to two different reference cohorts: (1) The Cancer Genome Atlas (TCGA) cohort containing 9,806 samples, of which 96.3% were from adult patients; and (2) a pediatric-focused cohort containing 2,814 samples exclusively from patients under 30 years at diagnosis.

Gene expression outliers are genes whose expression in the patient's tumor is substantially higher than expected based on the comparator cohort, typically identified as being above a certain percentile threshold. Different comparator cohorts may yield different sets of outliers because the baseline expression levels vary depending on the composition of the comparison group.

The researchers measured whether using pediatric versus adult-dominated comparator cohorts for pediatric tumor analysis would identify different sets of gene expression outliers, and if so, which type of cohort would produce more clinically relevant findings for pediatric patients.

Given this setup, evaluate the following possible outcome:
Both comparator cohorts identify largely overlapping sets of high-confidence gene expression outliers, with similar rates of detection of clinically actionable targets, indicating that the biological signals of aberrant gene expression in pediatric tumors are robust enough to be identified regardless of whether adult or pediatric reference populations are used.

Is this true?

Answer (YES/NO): NO